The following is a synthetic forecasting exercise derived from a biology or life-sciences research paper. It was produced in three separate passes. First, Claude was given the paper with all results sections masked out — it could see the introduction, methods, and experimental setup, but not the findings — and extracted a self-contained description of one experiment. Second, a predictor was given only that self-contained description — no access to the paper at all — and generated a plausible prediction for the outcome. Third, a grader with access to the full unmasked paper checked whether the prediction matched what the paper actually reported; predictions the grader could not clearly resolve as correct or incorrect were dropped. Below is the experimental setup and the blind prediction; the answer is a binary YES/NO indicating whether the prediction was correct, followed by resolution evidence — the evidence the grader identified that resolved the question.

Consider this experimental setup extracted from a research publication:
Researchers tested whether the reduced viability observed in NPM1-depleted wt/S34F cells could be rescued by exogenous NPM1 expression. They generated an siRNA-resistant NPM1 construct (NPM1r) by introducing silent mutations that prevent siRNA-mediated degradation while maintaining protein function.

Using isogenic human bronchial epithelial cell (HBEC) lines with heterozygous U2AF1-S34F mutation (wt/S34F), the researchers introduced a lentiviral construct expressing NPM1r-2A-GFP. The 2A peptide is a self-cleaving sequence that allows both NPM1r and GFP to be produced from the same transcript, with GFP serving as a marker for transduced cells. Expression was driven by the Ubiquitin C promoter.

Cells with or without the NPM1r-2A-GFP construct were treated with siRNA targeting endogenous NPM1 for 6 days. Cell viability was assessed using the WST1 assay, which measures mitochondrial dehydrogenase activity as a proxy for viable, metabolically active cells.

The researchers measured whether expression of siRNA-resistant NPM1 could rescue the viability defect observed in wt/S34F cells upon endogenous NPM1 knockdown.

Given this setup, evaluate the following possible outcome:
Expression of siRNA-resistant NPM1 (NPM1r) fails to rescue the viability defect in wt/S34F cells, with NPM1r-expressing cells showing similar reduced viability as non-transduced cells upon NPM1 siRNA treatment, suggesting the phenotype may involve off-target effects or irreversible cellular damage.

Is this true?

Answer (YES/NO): NO